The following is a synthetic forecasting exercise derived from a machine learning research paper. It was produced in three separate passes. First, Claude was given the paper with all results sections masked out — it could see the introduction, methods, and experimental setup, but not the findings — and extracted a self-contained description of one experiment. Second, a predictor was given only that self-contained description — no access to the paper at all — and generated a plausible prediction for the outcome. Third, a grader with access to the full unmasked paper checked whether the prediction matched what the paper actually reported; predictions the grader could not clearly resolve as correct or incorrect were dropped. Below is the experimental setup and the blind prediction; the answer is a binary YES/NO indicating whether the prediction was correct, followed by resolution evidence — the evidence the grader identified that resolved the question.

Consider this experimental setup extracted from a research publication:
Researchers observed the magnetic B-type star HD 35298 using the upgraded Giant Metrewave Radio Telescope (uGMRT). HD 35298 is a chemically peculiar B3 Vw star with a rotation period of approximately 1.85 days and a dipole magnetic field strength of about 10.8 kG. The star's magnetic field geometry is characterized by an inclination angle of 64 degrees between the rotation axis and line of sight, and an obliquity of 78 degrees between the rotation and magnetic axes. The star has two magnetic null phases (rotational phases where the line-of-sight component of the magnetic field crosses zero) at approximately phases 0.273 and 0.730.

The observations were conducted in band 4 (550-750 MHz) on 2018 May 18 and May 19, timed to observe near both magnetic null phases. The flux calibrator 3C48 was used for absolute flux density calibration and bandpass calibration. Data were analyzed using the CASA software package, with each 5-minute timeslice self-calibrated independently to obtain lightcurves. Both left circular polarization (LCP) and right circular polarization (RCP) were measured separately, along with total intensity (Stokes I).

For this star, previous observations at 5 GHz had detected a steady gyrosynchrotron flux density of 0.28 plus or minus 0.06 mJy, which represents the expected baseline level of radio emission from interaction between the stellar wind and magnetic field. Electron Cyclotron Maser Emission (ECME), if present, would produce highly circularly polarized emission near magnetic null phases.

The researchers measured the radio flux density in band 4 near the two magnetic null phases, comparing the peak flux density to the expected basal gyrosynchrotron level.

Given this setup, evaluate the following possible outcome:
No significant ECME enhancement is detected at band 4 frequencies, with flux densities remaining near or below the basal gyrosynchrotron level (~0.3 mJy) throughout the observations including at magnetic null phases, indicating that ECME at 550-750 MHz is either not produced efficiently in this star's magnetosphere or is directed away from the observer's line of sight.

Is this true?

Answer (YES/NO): NO